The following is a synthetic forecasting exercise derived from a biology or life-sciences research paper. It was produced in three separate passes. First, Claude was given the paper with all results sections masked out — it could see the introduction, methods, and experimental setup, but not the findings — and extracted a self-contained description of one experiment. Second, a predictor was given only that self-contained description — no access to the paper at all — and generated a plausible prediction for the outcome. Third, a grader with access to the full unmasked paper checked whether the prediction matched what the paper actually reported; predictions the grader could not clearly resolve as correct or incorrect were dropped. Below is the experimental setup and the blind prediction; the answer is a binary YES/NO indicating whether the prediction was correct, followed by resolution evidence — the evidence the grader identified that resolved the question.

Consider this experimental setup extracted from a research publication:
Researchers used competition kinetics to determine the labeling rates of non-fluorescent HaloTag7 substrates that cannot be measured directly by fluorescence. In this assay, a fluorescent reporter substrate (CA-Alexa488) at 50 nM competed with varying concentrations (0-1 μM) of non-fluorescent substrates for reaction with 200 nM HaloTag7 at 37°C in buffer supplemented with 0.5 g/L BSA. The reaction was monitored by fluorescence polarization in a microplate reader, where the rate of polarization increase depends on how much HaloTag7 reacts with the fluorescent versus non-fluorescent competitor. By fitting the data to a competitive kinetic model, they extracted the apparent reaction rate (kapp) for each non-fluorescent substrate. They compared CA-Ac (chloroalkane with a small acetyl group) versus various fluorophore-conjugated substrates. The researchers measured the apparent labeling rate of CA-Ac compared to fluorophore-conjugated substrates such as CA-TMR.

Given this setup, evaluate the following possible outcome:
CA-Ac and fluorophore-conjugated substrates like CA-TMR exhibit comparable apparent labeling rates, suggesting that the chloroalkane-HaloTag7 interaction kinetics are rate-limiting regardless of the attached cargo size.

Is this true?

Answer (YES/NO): NO